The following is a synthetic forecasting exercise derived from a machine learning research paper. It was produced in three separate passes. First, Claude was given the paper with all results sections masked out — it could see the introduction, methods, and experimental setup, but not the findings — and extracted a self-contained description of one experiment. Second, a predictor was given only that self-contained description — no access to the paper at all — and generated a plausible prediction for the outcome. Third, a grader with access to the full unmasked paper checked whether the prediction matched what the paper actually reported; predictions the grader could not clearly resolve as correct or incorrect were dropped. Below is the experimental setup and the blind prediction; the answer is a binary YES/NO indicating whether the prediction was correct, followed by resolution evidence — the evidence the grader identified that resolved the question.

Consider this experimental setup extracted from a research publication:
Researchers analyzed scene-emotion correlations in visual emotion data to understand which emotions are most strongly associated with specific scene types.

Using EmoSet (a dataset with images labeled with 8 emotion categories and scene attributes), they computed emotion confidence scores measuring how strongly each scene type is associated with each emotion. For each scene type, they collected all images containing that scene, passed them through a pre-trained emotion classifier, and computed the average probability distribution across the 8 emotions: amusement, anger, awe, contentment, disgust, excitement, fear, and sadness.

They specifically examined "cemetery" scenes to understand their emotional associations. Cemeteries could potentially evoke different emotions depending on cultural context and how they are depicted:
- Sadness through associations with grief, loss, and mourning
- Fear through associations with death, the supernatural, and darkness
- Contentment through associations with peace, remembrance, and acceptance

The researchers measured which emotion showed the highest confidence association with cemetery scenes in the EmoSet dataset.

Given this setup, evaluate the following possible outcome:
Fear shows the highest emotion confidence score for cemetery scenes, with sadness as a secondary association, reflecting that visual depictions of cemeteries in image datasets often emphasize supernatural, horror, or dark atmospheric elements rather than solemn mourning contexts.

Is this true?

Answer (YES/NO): NO